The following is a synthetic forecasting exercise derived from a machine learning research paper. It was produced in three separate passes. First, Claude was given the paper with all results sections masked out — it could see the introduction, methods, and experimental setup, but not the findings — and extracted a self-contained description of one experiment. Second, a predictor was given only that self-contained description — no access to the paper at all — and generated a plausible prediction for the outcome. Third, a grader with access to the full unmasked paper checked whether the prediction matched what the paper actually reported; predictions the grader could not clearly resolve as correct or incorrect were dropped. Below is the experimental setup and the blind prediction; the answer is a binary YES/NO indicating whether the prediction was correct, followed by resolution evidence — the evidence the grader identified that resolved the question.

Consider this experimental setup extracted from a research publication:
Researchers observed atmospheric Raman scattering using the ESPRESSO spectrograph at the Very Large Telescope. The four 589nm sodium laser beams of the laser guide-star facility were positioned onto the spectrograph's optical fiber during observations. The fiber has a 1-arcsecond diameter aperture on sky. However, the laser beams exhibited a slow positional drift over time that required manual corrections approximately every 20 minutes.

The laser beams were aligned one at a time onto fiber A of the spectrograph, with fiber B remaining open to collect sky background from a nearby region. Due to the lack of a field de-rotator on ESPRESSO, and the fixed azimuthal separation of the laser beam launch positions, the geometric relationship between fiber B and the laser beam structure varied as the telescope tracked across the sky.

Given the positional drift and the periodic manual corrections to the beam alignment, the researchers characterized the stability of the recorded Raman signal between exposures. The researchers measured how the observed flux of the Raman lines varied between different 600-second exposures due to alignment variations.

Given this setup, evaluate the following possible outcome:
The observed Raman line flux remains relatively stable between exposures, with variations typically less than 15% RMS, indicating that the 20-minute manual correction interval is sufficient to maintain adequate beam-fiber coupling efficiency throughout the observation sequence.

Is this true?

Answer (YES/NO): NO